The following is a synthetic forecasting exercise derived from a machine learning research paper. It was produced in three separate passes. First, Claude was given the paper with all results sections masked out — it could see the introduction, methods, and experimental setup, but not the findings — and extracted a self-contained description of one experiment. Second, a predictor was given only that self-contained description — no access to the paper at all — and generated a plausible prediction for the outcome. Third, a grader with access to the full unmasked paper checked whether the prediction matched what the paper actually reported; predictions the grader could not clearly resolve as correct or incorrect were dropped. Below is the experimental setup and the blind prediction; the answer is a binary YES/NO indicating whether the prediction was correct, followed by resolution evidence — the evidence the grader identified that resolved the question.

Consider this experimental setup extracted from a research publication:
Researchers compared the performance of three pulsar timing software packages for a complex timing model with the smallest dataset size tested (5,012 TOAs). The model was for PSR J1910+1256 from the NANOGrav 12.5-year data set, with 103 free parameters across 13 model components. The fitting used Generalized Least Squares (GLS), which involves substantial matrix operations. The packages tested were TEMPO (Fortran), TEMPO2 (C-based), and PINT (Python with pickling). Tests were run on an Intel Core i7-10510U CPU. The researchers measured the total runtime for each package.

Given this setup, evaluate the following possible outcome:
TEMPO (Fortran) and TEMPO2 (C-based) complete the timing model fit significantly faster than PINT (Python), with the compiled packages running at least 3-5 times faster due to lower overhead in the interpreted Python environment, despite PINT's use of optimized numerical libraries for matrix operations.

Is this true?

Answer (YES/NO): NO